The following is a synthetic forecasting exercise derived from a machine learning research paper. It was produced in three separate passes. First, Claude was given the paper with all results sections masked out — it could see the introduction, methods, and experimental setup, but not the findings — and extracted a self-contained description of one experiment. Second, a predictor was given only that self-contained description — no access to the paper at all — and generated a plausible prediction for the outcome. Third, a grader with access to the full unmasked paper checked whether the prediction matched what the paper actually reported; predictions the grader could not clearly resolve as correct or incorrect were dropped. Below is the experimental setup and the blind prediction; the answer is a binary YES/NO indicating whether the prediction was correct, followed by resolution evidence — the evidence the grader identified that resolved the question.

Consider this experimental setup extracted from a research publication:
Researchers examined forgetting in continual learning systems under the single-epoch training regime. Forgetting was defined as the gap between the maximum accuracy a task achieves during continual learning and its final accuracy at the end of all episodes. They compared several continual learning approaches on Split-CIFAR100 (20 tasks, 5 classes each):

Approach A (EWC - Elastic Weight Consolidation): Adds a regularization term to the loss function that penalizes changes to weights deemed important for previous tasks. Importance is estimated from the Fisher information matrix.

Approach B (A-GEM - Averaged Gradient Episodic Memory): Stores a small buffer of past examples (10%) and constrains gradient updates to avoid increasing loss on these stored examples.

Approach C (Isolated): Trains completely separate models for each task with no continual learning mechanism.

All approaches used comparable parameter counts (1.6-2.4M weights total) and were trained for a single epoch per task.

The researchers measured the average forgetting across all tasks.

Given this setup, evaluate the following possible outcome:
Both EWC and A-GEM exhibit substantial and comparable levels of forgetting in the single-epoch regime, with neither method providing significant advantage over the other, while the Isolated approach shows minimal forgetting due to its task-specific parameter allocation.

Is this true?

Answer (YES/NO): NO